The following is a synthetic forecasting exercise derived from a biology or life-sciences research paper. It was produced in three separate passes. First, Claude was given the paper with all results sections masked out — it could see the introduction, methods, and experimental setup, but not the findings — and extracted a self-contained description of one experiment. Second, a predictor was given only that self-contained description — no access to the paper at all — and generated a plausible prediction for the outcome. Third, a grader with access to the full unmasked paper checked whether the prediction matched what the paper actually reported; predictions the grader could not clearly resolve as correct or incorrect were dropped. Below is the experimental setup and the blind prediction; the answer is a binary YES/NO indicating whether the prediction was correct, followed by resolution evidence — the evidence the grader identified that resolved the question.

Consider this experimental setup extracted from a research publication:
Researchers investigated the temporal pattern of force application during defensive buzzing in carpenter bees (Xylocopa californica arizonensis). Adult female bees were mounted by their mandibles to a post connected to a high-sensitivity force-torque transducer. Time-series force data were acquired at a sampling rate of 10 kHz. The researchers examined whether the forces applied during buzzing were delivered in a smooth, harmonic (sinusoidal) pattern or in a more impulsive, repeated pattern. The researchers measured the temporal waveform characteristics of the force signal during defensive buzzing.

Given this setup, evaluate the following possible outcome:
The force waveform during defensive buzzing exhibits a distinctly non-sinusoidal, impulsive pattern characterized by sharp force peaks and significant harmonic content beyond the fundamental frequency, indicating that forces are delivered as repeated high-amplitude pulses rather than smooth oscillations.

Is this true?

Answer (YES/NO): YES